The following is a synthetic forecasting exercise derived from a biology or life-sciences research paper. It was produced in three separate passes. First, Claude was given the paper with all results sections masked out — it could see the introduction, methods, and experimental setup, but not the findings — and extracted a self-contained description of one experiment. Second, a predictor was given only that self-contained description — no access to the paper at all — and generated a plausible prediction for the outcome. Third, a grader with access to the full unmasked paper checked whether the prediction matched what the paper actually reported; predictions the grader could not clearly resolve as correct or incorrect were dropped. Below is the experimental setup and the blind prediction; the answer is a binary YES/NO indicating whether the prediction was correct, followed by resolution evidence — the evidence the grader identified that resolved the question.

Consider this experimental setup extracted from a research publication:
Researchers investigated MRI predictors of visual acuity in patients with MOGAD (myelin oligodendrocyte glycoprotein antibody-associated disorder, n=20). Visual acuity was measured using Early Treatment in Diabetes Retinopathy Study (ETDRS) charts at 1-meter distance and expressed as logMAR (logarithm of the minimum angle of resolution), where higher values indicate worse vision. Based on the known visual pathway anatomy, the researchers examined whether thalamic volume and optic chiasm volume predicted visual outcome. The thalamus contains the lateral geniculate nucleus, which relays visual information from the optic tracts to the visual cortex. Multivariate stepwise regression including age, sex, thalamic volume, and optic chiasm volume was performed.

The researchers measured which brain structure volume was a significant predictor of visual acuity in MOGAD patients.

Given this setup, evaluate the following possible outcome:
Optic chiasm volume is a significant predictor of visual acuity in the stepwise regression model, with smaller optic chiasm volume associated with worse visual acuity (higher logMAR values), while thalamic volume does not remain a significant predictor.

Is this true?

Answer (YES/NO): NO